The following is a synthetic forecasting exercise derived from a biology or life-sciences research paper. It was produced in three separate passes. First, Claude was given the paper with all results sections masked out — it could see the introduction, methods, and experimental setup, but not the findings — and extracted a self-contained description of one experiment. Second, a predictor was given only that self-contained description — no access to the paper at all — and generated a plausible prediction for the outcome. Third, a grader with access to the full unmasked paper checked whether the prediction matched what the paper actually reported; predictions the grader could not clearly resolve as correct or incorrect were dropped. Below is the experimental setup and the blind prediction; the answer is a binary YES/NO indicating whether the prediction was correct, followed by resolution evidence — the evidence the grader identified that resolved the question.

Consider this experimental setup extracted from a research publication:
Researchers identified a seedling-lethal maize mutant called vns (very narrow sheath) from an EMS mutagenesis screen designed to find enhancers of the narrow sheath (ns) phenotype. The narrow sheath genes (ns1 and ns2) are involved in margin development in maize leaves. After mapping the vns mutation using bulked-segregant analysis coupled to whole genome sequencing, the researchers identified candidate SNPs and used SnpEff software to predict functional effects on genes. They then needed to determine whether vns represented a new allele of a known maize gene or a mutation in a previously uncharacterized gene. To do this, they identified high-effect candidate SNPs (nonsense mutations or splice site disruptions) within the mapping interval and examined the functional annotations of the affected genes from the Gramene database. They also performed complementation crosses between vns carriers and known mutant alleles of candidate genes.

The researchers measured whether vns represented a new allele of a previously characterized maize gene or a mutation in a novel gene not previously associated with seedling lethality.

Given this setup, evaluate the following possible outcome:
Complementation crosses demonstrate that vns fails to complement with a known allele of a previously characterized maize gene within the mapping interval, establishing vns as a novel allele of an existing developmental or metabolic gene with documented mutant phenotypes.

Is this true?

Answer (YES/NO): YES